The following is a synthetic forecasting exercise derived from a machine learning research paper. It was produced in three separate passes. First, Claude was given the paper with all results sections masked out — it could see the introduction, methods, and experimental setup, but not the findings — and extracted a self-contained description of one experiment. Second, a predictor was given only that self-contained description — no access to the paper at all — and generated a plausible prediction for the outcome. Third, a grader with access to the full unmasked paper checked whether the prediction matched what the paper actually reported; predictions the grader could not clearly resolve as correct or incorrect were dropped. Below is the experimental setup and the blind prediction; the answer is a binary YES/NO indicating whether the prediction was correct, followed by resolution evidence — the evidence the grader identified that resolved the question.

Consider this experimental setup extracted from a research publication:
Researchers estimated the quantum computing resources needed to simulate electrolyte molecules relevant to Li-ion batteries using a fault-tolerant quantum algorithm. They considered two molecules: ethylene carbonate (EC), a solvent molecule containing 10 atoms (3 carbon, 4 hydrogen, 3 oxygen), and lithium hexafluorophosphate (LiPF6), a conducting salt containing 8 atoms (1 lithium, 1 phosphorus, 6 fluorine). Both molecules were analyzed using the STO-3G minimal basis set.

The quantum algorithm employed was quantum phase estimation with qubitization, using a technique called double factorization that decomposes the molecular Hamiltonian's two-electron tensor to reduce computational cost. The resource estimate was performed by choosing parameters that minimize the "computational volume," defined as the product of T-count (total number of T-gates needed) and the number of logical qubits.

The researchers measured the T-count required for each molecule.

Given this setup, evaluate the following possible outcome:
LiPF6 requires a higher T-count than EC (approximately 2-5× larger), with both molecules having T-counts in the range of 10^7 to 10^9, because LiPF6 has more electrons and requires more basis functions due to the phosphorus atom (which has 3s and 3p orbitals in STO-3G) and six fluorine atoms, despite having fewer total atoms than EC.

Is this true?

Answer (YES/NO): NO